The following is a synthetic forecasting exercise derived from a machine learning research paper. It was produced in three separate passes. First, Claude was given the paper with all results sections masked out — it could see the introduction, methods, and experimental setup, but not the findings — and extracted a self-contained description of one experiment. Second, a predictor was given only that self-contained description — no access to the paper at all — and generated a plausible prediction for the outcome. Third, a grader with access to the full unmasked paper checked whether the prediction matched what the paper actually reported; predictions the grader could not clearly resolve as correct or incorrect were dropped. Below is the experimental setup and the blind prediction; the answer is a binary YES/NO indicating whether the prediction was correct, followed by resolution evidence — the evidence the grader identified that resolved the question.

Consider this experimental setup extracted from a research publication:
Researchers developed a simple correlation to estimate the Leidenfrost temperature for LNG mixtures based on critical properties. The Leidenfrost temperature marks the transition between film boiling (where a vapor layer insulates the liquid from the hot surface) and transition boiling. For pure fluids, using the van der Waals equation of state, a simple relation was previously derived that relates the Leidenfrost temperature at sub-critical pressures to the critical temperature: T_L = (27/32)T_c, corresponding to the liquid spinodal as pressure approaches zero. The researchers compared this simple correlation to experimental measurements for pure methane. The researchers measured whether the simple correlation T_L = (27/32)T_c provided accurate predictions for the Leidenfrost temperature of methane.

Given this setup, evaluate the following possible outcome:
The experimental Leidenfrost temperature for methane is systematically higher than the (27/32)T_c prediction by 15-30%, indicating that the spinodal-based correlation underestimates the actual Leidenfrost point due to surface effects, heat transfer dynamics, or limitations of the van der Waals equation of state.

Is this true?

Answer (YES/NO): NO